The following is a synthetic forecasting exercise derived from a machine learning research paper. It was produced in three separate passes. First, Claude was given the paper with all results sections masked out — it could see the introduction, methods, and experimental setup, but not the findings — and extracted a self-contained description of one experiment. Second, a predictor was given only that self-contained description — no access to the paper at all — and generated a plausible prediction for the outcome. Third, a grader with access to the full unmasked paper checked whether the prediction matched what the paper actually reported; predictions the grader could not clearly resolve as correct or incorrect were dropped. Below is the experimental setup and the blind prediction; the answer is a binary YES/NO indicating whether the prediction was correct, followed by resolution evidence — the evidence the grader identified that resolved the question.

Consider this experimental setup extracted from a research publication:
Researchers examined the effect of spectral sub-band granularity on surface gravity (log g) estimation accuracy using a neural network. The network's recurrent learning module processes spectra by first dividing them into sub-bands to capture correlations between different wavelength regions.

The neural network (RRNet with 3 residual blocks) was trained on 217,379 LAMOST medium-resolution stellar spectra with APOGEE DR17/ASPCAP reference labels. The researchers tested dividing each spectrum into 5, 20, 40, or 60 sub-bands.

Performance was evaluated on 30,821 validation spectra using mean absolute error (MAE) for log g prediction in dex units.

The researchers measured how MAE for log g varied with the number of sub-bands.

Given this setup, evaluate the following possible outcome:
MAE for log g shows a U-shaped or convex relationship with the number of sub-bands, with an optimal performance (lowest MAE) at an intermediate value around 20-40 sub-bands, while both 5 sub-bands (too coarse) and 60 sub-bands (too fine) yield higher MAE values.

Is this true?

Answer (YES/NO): NO